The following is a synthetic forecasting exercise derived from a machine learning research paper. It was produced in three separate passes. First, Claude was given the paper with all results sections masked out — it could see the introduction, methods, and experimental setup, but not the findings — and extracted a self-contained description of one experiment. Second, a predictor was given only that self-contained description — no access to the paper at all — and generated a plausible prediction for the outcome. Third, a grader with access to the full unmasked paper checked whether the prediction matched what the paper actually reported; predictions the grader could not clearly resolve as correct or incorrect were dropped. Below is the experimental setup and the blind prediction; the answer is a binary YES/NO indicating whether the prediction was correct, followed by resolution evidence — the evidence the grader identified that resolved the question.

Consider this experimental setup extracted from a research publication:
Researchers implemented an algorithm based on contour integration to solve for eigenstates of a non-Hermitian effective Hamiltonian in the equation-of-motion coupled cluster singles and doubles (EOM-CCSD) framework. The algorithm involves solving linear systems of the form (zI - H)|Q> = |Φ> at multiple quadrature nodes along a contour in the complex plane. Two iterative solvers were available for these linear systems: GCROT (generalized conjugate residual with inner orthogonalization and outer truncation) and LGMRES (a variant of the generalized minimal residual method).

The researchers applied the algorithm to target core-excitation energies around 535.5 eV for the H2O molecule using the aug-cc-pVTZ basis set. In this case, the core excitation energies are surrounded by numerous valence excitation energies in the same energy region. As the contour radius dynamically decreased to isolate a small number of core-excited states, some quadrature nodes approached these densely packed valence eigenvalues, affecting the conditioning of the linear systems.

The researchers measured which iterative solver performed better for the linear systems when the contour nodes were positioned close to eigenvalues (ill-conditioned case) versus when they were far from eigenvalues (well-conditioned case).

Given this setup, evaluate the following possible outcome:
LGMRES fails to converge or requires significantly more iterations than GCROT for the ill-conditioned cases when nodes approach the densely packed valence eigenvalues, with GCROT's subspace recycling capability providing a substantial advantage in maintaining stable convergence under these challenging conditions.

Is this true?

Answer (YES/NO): NO